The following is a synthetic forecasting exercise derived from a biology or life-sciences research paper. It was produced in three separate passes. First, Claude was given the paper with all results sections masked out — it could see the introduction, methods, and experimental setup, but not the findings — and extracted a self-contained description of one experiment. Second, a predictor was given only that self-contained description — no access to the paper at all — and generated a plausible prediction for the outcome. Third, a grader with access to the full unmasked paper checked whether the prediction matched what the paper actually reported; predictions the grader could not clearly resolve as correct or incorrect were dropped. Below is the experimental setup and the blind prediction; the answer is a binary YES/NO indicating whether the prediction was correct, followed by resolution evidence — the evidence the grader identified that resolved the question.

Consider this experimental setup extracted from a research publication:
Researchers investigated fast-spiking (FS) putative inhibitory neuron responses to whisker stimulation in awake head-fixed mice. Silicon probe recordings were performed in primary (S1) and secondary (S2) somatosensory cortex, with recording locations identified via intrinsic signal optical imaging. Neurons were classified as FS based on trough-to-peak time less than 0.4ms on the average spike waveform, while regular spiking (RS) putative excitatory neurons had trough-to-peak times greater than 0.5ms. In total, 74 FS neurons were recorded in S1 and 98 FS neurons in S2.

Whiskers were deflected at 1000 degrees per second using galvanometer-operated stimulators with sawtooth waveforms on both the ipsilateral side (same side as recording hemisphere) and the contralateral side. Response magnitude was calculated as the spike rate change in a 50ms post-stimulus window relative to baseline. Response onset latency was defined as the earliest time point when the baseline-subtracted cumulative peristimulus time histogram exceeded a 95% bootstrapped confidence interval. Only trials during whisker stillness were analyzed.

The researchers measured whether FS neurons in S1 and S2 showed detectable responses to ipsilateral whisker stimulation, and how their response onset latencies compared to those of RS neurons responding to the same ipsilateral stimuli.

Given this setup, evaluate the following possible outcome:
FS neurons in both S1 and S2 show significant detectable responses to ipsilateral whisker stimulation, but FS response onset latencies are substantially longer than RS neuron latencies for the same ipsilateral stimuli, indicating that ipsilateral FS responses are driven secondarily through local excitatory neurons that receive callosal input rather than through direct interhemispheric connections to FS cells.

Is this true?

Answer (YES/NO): NO